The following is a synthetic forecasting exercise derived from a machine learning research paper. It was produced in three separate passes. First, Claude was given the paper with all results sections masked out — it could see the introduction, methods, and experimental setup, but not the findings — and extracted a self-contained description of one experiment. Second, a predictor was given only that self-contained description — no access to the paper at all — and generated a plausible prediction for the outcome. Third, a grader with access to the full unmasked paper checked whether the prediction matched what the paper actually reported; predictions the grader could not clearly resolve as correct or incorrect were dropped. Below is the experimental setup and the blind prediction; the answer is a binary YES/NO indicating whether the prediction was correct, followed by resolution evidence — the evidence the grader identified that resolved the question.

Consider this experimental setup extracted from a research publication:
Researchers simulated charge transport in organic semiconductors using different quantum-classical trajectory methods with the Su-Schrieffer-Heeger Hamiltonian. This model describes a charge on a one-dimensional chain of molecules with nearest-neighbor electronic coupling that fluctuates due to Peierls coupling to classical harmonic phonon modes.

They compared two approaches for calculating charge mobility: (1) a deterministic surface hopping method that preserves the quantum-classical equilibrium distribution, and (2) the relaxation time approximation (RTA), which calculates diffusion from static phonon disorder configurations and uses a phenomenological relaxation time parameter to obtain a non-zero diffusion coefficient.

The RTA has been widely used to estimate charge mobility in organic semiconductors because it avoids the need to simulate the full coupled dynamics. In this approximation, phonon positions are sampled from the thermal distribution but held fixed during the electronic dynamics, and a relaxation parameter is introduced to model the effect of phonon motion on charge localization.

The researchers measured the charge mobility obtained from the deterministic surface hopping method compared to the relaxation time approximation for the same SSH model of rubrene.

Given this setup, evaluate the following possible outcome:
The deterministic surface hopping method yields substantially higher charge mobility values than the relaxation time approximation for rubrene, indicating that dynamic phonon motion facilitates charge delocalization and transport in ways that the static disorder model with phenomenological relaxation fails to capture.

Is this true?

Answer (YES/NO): NO